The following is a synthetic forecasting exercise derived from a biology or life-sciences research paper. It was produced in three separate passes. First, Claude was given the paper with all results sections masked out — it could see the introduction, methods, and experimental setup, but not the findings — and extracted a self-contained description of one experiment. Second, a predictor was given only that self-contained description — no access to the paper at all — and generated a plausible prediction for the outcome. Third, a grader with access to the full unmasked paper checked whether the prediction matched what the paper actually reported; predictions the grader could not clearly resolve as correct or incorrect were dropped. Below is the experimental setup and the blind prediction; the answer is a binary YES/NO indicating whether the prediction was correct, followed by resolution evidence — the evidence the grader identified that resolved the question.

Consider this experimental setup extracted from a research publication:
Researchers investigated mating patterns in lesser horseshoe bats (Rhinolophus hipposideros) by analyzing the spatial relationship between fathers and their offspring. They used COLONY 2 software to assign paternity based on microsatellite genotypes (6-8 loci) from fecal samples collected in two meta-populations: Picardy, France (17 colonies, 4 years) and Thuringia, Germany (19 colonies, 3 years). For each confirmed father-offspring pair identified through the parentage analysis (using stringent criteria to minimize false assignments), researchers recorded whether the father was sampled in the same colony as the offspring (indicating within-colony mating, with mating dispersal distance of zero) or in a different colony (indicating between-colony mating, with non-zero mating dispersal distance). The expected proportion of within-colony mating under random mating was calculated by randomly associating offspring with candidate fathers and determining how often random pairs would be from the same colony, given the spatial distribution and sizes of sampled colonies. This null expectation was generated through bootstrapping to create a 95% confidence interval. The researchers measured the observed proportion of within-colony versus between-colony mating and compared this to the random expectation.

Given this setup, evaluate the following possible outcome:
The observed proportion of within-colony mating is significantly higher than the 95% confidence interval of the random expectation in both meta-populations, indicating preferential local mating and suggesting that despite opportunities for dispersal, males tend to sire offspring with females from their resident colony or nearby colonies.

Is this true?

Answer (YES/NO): YES